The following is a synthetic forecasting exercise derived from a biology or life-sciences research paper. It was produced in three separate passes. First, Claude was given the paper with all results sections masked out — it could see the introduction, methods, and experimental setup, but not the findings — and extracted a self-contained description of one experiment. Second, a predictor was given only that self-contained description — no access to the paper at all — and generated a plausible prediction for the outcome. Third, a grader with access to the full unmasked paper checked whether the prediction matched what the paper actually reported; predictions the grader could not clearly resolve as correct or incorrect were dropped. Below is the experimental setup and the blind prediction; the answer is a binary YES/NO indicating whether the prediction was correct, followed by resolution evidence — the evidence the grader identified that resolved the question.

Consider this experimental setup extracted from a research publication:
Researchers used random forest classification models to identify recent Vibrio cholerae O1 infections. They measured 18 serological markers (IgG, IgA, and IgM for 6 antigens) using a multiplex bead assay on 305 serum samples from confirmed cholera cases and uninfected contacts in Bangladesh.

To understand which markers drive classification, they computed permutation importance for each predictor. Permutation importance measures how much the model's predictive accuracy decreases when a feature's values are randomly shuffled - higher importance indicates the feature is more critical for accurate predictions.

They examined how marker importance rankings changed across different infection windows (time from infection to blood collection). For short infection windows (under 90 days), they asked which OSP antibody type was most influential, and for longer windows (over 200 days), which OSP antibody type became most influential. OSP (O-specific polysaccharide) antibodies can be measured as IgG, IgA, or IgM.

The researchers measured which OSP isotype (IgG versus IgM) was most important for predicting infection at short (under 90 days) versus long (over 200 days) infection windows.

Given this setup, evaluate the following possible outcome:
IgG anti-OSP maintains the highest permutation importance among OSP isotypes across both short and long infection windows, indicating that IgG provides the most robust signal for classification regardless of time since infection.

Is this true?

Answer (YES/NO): NO